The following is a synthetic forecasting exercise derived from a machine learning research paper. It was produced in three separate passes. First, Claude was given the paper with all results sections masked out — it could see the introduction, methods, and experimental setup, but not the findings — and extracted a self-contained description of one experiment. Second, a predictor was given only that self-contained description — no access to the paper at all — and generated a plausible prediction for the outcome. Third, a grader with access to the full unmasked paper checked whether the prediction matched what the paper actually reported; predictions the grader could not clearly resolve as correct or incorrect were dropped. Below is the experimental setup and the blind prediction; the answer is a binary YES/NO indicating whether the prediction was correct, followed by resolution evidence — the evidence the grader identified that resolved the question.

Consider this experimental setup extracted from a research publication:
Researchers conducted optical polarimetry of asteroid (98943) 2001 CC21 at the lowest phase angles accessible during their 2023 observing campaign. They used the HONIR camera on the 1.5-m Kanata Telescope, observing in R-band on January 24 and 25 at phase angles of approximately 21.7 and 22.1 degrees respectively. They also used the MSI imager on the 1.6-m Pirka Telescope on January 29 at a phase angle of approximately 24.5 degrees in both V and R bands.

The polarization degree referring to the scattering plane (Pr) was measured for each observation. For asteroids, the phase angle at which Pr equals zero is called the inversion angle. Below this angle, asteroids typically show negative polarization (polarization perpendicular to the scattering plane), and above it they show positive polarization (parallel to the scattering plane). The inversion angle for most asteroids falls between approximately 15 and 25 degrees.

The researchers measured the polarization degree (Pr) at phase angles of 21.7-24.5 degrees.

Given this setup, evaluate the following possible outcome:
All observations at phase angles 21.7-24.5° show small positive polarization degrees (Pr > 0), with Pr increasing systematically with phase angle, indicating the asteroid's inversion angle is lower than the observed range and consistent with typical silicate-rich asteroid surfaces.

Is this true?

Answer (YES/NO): NO